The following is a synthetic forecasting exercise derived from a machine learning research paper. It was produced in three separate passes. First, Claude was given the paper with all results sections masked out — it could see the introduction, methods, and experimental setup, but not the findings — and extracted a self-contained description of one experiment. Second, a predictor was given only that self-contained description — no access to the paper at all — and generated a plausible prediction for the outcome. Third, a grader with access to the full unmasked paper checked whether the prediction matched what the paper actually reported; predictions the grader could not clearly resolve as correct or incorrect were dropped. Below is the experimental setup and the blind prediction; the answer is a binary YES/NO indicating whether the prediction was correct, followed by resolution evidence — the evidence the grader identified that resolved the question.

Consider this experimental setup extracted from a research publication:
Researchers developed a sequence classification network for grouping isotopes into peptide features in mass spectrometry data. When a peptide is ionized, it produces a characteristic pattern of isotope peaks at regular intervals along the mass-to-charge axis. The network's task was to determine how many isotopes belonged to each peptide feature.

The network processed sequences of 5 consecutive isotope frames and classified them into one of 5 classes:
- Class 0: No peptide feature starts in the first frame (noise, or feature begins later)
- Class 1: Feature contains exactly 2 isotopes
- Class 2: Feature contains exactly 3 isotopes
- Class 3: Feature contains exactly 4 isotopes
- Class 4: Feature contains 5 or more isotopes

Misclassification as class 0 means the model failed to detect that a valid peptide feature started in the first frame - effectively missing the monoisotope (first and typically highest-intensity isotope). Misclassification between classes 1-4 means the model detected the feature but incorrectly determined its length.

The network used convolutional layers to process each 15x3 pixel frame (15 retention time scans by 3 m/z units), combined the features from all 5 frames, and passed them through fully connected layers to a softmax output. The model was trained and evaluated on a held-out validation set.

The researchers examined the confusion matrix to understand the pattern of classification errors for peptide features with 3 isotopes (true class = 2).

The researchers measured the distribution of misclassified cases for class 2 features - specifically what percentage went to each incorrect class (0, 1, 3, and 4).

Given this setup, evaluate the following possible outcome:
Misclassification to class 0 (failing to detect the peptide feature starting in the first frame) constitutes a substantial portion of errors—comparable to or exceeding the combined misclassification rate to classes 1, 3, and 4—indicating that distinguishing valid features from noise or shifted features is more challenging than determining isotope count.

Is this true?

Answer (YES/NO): NO